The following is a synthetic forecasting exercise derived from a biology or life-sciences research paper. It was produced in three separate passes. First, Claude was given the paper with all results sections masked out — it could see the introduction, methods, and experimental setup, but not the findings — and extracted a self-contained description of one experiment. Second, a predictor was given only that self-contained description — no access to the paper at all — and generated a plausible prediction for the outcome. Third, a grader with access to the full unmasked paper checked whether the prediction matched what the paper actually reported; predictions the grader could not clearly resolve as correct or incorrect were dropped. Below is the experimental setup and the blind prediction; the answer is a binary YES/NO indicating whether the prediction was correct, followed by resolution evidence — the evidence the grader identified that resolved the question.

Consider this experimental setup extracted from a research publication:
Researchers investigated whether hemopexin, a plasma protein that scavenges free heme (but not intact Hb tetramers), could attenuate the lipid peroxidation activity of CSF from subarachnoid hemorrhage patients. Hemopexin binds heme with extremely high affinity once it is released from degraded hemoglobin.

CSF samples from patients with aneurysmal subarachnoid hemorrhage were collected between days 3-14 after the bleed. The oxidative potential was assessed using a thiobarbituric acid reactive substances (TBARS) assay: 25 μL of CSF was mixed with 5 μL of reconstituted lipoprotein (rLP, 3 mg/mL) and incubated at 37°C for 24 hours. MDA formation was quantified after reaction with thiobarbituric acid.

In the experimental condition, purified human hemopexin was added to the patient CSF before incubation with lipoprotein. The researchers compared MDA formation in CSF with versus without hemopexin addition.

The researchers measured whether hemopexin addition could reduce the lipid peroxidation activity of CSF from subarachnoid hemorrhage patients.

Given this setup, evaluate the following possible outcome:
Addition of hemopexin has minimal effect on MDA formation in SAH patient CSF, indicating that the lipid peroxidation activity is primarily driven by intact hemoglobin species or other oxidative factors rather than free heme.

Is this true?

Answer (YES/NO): NO